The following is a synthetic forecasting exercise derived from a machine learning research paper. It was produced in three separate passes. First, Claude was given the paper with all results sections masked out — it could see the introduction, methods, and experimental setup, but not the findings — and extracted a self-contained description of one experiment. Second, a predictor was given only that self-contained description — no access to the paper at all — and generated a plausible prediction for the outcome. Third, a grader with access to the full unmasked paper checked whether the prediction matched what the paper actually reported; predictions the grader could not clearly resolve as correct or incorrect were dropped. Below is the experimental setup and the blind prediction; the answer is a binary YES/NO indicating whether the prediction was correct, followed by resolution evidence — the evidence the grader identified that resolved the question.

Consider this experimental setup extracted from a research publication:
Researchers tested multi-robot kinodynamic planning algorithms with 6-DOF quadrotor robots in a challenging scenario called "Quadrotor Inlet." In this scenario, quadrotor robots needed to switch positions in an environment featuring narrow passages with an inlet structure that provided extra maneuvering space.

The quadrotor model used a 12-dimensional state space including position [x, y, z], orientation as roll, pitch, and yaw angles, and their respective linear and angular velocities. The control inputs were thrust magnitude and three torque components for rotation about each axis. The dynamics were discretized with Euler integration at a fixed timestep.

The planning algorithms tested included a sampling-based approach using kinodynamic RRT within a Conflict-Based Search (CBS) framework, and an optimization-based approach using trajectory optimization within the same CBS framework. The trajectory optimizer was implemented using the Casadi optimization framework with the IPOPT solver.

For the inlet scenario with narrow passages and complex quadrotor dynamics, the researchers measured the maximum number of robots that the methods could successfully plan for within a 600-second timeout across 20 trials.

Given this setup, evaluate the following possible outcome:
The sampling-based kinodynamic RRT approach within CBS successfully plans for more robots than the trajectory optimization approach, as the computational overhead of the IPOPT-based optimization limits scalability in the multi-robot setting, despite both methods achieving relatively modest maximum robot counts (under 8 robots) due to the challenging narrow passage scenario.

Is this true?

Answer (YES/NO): YES